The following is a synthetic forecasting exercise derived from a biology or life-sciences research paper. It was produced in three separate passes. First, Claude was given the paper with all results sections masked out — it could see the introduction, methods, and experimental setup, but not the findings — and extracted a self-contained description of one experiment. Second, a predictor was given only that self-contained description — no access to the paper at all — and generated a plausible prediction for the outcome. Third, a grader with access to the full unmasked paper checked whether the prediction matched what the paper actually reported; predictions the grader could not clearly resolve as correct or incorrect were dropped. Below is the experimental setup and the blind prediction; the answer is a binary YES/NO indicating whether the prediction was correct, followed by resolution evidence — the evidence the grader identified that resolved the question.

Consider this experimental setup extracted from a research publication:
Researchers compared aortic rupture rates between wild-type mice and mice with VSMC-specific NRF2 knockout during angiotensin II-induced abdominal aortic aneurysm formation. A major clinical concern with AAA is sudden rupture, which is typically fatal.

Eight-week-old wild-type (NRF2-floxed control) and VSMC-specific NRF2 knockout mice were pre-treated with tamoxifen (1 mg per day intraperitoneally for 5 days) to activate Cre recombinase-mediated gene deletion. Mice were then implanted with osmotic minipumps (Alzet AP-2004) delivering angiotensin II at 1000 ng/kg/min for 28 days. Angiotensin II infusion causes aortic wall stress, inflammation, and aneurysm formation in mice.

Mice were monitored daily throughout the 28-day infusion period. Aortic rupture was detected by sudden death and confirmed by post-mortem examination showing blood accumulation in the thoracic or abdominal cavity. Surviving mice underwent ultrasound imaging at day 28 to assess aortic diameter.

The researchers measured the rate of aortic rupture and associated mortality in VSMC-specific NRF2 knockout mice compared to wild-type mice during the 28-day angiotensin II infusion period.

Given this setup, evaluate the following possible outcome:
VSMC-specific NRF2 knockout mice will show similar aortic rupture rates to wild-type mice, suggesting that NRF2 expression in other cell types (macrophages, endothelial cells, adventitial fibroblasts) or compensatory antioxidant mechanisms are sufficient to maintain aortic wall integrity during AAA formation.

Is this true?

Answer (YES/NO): NO